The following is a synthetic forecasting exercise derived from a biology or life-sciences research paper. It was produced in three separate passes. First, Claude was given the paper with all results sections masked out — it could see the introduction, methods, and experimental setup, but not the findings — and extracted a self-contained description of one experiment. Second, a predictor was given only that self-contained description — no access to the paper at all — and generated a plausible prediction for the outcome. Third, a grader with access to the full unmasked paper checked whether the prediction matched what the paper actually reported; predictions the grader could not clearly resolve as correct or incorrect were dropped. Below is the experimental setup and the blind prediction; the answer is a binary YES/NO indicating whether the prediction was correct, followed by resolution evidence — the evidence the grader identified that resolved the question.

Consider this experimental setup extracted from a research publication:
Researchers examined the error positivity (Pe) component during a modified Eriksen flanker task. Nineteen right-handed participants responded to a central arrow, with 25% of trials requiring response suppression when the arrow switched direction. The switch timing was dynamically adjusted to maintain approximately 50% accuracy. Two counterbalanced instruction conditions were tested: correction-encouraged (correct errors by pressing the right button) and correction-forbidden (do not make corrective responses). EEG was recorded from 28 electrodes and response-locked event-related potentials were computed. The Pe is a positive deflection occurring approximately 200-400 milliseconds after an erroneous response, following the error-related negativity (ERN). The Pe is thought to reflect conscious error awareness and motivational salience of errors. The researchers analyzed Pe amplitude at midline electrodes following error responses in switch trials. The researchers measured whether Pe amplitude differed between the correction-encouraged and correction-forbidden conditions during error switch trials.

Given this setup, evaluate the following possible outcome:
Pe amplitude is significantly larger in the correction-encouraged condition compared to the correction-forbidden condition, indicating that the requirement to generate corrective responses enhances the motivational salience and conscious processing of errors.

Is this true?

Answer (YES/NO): NO